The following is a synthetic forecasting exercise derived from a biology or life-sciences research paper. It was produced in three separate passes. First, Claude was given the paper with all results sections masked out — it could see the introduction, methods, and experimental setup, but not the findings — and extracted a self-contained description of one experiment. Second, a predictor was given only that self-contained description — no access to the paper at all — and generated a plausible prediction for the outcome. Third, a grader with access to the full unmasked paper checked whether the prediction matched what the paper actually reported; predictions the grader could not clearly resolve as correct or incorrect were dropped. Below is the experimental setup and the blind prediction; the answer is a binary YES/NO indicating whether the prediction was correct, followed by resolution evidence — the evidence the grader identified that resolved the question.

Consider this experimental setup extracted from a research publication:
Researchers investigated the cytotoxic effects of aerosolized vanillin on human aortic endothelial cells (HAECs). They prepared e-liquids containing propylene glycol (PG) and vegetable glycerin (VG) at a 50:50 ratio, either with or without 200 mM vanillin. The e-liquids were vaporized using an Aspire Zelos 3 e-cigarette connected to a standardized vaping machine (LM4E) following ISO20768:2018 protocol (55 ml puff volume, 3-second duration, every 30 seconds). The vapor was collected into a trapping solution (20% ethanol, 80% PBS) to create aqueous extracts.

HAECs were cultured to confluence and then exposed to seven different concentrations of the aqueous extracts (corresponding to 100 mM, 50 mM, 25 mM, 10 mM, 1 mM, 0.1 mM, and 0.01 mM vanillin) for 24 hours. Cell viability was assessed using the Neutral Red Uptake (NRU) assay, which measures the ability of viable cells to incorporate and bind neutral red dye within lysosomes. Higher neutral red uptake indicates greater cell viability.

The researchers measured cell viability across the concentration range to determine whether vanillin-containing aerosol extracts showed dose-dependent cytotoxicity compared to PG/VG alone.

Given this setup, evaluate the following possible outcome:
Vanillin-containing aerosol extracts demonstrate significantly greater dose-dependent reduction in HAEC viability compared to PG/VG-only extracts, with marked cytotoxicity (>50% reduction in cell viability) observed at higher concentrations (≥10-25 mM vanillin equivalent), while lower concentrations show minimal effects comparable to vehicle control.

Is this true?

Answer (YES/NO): NO